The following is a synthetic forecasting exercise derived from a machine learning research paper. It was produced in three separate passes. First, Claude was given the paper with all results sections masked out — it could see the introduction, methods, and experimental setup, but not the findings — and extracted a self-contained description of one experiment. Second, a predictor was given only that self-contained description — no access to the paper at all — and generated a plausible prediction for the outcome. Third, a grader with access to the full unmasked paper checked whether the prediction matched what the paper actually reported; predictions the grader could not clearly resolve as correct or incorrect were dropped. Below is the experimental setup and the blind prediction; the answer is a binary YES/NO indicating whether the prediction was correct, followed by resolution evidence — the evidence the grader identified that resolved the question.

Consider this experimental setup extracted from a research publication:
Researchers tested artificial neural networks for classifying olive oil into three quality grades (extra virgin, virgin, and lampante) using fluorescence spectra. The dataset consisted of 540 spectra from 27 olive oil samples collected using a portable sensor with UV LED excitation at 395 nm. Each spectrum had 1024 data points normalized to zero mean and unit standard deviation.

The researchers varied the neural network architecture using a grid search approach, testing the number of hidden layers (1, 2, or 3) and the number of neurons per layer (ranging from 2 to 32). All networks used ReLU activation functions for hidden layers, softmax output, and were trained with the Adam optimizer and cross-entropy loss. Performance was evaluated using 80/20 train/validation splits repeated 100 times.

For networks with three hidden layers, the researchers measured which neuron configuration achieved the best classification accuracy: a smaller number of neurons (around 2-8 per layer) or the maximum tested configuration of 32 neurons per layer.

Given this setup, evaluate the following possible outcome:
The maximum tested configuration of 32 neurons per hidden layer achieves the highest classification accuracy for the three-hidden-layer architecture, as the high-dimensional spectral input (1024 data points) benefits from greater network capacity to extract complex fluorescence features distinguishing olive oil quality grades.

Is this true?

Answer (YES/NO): YES